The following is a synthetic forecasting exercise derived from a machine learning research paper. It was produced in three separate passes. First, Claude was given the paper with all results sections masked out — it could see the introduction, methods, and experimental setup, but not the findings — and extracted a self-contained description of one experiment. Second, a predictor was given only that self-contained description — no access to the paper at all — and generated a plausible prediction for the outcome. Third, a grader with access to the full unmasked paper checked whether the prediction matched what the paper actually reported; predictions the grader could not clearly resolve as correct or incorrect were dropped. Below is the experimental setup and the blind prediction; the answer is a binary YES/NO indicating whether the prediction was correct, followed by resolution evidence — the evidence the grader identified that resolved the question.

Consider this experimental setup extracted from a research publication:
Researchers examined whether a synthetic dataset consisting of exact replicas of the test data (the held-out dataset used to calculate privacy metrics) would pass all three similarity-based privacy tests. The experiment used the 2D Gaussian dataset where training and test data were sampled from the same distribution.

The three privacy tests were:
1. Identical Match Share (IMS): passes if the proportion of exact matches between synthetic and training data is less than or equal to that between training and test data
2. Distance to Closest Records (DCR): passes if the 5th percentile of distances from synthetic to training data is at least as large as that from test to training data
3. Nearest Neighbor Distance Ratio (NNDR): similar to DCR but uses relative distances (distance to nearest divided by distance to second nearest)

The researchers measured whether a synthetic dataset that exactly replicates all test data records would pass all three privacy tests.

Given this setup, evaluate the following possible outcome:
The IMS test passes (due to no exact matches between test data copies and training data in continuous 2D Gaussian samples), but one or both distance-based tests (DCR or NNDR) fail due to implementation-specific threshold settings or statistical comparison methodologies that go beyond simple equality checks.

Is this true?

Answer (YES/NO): NO